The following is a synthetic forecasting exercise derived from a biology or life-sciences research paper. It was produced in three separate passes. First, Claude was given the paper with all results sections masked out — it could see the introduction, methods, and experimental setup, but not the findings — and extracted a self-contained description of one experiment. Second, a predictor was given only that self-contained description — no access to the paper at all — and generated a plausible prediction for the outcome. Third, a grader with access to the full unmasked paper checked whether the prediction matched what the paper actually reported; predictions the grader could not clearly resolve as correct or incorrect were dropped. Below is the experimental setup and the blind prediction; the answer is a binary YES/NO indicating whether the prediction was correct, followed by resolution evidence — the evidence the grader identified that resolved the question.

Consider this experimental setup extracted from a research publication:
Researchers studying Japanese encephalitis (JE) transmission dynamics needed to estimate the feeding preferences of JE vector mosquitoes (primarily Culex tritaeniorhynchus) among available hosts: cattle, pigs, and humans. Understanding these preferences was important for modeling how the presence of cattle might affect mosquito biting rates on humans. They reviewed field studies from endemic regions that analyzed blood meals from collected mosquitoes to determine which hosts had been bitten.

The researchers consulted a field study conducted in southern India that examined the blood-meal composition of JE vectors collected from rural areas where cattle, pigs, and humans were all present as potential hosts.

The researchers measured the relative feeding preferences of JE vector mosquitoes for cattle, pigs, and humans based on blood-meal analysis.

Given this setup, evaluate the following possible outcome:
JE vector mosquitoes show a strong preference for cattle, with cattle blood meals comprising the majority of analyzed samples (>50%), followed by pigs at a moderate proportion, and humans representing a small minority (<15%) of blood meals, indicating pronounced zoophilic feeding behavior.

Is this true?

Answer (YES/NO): NO